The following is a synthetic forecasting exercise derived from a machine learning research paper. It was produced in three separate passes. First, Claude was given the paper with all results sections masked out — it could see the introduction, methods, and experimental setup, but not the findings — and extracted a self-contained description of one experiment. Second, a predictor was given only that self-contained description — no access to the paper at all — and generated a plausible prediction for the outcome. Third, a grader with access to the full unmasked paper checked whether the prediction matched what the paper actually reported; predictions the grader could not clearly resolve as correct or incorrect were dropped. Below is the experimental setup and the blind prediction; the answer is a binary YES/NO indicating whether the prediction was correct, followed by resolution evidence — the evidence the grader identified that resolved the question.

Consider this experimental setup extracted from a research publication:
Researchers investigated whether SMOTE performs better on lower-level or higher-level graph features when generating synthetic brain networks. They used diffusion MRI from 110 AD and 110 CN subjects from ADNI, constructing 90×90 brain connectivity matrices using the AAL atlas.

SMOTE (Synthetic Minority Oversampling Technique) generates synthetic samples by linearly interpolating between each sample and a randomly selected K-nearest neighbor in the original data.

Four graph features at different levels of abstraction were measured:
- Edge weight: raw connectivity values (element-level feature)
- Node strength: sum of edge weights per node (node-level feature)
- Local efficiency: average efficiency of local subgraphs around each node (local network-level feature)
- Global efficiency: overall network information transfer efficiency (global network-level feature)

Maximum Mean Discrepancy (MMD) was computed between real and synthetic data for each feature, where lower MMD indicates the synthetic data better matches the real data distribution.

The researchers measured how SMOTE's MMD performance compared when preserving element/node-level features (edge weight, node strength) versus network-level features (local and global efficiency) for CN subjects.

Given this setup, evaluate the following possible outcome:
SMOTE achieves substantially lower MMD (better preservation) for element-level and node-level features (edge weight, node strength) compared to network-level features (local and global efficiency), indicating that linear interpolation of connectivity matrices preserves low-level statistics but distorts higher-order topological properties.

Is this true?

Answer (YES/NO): NO